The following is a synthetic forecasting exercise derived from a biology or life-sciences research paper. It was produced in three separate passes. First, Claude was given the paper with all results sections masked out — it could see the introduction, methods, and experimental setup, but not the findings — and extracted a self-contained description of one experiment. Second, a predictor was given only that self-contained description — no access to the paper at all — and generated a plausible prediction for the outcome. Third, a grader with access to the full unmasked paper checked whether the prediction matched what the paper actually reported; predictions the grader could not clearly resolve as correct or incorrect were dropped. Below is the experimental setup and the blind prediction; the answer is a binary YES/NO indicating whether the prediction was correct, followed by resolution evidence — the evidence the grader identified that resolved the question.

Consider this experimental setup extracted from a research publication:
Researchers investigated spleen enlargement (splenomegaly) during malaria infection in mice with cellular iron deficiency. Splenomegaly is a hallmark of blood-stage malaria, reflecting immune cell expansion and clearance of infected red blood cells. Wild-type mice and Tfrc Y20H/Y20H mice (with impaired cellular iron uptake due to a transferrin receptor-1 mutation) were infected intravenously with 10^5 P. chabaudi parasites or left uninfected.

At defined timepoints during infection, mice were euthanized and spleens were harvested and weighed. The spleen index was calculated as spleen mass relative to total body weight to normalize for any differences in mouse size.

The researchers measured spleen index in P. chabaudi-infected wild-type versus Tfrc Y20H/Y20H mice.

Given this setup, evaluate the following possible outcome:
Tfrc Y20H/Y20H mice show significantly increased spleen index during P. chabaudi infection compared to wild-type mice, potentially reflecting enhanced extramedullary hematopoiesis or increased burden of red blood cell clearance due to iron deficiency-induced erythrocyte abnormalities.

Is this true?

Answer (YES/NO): NO